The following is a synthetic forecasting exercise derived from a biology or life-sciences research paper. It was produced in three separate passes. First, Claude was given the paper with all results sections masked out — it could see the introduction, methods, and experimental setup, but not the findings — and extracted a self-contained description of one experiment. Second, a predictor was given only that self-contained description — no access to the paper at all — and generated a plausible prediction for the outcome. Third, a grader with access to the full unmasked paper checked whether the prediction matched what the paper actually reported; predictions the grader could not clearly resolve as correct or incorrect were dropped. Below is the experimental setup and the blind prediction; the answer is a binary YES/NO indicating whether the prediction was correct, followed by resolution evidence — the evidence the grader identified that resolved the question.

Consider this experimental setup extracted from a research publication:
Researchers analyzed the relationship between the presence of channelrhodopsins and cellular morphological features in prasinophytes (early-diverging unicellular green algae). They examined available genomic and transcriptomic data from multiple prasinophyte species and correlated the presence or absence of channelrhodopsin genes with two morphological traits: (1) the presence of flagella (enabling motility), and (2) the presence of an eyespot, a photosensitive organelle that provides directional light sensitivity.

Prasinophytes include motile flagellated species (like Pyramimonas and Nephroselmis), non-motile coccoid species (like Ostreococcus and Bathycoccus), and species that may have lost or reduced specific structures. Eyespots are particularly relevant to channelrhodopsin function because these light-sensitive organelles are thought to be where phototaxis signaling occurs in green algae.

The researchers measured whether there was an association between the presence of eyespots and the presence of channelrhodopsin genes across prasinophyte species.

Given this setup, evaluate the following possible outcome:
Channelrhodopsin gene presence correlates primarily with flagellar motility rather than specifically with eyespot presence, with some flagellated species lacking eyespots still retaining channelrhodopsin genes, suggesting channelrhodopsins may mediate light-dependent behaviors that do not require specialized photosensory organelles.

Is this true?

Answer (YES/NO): NO